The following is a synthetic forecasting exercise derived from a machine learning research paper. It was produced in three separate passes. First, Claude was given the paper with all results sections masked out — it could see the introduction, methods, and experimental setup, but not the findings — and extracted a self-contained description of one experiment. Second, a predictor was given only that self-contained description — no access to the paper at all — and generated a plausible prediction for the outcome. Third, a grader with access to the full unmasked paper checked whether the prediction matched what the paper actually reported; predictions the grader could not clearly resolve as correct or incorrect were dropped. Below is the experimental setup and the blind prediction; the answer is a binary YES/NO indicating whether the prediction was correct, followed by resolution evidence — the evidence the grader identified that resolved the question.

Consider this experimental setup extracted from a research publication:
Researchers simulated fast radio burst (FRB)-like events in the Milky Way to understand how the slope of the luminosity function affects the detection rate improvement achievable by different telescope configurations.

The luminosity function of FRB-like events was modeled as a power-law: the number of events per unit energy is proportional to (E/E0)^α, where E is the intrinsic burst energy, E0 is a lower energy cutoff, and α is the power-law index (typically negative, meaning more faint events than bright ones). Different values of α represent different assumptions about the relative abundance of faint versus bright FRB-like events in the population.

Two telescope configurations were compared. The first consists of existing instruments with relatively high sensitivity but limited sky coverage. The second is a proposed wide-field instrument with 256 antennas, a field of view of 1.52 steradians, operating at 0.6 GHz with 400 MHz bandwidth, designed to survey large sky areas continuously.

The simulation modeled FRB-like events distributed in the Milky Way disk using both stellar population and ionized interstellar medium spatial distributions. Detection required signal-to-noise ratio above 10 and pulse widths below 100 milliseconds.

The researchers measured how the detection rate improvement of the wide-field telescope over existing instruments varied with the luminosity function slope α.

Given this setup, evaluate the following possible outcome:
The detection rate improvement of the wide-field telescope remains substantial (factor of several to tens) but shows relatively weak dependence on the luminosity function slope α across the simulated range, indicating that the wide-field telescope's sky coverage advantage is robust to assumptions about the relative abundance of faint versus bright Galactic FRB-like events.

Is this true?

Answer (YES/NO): NO